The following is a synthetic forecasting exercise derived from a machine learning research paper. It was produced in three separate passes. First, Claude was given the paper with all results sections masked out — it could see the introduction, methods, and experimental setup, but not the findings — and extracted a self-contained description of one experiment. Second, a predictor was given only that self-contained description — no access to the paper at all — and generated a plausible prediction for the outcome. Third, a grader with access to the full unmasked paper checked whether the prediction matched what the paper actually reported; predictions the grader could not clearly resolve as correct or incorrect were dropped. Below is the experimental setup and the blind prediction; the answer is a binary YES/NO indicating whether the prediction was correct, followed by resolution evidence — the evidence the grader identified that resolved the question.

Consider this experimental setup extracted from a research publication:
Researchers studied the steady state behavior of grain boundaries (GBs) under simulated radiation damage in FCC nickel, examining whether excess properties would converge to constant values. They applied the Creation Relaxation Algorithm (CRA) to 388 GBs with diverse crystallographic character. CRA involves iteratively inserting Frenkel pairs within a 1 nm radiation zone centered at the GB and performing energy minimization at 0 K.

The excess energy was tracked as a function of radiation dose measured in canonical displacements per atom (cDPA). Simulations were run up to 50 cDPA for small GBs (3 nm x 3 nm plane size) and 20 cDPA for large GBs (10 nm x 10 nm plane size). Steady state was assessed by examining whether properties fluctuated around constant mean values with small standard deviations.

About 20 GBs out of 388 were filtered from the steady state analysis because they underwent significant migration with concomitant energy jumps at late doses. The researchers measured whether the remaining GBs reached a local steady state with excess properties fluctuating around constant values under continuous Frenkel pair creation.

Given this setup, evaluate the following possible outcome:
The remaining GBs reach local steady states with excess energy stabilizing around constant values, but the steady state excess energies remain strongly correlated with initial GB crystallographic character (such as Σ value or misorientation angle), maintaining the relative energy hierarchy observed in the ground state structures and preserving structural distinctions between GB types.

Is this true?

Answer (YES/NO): YES